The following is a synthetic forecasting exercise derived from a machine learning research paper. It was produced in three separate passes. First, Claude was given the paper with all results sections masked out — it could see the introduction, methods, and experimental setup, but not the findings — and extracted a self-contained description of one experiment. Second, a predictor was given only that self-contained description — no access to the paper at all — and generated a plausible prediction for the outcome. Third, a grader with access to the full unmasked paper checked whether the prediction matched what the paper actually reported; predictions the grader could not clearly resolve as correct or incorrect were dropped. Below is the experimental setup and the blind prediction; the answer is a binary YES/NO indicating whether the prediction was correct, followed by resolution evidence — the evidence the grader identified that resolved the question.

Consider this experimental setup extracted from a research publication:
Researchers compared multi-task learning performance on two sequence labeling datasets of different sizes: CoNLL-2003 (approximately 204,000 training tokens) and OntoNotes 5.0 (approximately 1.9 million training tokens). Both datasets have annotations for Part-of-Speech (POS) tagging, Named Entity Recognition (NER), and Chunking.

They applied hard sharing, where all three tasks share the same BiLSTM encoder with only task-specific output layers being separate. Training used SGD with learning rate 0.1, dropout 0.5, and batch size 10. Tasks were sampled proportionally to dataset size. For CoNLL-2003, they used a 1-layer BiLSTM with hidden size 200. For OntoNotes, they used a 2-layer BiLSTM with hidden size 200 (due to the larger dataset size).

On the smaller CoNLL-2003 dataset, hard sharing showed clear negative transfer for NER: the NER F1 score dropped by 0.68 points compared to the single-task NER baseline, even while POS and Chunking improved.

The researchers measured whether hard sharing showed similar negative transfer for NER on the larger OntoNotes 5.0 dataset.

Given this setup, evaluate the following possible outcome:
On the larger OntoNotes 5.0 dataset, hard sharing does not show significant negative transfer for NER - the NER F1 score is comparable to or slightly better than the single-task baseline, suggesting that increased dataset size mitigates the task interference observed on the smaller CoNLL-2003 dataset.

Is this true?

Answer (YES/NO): YES